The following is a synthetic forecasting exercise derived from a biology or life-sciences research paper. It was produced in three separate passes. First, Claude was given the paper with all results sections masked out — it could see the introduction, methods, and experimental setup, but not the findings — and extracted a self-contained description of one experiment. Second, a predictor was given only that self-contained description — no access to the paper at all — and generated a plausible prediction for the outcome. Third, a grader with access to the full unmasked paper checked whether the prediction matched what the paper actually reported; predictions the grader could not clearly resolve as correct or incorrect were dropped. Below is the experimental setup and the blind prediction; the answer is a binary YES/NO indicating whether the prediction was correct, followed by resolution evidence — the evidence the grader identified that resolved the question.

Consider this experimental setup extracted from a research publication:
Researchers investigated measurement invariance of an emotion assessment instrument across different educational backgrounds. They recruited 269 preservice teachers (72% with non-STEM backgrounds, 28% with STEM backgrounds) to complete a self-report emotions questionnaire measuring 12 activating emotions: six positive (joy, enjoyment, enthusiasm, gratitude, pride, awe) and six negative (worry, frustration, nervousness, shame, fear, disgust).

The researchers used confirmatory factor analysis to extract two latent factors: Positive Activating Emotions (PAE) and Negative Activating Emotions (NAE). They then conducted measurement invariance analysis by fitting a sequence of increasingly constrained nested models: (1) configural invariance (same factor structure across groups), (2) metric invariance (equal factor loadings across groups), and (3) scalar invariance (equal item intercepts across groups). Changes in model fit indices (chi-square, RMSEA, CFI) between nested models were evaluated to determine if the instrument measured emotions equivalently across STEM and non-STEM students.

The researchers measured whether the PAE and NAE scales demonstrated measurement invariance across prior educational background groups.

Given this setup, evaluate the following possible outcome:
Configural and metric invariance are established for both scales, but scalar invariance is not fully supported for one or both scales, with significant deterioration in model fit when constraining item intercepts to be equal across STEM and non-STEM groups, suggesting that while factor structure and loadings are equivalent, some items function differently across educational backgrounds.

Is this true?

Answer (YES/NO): NO